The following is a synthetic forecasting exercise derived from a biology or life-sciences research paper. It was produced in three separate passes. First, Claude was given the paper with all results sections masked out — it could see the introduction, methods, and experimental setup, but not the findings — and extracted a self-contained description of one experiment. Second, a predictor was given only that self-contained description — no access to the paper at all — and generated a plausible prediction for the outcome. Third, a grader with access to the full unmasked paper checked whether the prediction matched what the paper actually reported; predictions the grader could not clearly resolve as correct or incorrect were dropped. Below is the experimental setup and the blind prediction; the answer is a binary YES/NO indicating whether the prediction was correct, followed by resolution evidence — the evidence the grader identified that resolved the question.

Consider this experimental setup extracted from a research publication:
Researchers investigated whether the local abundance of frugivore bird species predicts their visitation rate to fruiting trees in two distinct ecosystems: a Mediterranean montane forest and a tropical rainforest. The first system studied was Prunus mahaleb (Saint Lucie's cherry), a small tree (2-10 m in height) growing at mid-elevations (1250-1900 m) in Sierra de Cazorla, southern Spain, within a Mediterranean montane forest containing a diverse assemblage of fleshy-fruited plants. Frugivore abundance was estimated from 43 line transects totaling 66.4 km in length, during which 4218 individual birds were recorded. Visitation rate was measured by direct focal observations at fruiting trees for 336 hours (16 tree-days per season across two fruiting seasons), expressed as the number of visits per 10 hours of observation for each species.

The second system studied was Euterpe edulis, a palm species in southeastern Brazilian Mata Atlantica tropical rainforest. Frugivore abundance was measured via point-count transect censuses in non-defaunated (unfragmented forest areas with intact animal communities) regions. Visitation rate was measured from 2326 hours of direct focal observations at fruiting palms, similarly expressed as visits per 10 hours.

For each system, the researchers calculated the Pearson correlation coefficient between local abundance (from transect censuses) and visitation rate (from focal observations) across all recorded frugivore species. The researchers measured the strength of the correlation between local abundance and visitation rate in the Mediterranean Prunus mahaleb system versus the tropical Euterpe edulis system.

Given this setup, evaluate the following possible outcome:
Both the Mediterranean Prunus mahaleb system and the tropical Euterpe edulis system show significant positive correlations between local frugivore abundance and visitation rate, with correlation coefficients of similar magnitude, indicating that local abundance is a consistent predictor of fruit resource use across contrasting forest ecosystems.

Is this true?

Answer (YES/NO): NO